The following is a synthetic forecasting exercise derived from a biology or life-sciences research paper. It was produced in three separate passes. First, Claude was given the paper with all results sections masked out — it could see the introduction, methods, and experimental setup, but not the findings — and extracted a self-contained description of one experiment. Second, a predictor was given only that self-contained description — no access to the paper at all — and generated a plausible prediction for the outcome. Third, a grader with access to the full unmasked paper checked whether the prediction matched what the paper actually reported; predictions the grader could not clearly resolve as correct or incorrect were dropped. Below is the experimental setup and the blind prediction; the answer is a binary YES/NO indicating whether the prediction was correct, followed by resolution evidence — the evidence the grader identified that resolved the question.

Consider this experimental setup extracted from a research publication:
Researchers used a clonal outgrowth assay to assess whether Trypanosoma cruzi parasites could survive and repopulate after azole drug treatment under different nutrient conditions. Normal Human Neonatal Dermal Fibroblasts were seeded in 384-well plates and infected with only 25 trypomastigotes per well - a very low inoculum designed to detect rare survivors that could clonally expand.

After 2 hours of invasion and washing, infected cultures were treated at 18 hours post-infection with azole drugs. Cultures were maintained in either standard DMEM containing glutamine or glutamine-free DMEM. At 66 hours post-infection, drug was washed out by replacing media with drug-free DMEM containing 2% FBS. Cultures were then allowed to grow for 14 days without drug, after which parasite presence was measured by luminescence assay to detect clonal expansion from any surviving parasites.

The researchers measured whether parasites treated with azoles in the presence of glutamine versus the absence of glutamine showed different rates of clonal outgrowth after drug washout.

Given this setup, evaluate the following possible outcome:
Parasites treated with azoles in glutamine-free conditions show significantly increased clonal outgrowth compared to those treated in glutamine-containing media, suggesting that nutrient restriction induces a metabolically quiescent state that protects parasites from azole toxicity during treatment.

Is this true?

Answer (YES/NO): NO